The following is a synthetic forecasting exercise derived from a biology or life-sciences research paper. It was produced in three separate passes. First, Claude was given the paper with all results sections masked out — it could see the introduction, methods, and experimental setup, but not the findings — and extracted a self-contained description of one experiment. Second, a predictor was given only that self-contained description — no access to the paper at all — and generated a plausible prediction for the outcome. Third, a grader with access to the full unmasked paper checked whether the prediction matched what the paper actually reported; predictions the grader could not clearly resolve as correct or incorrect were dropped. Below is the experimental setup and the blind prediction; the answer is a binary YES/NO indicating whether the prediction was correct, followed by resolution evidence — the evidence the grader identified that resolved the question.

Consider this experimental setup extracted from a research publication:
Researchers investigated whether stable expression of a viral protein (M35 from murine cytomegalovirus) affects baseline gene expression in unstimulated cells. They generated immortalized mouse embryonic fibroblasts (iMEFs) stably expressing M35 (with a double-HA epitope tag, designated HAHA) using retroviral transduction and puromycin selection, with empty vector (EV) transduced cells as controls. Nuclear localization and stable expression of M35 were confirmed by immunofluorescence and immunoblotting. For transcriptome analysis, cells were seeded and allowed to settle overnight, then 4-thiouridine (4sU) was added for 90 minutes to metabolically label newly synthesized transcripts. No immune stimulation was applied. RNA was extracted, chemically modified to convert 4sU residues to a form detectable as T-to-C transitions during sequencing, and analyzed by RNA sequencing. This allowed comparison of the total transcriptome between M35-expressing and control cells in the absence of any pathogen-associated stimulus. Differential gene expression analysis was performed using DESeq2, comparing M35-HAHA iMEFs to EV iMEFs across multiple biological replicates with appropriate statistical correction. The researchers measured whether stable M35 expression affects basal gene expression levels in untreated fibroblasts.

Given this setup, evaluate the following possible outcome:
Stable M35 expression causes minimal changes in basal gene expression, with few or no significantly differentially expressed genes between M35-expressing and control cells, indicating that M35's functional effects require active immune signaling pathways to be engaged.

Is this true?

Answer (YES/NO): NO